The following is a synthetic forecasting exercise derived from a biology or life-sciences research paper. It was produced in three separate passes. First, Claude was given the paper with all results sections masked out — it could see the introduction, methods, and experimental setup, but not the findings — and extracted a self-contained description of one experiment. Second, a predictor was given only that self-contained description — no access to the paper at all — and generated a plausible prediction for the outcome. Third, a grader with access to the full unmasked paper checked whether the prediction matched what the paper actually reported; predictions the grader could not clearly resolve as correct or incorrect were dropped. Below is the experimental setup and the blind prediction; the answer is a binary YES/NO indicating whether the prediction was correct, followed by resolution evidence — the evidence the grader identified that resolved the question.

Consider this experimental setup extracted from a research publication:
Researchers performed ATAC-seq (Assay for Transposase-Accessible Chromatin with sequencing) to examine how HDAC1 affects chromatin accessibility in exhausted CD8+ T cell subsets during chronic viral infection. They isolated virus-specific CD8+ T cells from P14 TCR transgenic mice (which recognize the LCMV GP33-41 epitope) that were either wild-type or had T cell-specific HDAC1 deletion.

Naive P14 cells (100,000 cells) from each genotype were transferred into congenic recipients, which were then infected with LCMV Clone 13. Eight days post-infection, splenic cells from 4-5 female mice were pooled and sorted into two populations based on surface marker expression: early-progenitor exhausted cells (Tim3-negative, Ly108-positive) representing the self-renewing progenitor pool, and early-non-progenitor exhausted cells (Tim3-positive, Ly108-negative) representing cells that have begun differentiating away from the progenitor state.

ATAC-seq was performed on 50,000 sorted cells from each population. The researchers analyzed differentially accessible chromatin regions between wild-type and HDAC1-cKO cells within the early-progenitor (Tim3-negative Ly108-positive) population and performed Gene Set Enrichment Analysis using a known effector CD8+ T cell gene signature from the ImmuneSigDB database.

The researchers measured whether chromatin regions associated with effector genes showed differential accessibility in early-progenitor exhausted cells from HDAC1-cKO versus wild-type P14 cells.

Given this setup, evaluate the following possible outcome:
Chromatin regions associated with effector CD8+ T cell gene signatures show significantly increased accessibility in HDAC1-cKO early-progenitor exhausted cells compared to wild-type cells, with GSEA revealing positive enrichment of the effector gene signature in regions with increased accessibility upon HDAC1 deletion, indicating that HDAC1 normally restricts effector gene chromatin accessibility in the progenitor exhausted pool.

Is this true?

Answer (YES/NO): NO